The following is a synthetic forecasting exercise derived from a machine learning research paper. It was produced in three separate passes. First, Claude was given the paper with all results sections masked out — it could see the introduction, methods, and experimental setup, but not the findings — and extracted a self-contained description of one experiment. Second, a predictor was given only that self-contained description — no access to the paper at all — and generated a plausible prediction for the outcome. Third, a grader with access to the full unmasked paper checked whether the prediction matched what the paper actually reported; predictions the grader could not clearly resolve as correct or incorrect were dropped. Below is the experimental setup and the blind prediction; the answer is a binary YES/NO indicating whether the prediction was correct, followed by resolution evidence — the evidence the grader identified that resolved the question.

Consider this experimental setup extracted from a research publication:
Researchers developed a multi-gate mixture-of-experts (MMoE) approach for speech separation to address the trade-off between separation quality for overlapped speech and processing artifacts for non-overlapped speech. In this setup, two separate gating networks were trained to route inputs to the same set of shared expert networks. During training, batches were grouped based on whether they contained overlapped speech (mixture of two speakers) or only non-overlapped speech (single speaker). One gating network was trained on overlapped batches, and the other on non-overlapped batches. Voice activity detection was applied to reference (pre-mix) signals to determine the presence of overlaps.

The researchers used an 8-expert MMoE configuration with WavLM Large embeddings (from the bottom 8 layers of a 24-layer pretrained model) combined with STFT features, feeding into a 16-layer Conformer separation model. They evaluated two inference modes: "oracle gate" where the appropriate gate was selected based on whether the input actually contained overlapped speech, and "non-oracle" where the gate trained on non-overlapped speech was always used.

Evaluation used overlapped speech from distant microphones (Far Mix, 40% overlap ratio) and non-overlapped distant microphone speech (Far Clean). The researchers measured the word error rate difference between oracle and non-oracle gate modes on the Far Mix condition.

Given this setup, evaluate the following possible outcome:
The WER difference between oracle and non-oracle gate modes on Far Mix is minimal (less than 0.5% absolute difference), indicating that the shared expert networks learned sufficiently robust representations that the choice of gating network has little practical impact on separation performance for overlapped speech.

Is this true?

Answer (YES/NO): NO